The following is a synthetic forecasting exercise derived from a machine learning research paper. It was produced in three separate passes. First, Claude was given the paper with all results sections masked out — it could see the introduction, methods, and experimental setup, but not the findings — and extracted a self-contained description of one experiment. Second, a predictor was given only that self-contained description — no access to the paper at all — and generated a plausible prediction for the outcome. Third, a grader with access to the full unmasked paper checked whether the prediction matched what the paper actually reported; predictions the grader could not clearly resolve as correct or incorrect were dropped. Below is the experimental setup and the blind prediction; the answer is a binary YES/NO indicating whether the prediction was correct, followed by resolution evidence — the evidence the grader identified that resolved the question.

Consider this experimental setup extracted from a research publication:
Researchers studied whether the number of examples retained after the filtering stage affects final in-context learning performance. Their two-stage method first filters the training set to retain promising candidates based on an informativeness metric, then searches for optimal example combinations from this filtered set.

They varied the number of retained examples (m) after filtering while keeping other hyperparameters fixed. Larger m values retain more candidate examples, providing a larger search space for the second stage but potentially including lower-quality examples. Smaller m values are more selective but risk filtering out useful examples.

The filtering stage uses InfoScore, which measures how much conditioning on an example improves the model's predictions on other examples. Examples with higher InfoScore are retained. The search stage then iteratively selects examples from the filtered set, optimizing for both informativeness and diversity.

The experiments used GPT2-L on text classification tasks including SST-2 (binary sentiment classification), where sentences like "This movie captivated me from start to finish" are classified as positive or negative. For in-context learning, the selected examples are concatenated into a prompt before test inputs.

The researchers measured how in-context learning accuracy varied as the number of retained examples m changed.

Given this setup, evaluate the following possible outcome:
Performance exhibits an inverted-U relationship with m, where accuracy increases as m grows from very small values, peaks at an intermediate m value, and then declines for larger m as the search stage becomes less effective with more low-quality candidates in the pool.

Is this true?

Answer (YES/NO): NO